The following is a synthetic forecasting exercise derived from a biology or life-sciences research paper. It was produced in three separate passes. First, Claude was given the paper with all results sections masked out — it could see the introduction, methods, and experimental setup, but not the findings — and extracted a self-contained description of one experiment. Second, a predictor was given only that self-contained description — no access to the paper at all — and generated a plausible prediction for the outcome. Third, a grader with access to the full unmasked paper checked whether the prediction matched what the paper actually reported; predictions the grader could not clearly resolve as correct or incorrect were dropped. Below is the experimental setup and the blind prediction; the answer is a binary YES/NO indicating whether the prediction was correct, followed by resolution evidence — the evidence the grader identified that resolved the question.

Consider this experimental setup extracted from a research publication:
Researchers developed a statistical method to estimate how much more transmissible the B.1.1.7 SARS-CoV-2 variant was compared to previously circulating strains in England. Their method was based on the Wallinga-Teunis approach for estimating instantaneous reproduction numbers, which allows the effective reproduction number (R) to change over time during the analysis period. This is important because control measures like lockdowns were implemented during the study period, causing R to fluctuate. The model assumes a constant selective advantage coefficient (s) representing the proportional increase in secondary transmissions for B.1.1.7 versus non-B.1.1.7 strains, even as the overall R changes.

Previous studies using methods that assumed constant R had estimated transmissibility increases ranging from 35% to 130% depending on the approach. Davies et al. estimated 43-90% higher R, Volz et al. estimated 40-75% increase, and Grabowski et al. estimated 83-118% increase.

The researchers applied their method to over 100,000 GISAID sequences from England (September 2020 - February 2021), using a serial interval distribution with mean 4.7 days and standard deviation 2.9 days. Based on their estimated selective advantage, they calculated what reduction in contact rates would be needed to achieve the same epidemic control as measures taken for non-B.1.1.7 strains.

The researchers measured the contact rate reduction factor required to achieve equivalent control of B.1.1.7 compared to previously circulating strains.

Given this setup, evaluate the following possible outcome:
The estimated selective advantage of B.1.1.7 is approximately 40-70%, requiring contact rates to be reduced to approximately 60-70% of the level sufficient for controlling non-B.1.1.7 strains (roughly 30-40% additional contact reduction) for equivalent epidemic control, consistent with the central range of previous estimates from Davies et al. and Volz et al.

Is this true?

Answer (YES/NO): NO